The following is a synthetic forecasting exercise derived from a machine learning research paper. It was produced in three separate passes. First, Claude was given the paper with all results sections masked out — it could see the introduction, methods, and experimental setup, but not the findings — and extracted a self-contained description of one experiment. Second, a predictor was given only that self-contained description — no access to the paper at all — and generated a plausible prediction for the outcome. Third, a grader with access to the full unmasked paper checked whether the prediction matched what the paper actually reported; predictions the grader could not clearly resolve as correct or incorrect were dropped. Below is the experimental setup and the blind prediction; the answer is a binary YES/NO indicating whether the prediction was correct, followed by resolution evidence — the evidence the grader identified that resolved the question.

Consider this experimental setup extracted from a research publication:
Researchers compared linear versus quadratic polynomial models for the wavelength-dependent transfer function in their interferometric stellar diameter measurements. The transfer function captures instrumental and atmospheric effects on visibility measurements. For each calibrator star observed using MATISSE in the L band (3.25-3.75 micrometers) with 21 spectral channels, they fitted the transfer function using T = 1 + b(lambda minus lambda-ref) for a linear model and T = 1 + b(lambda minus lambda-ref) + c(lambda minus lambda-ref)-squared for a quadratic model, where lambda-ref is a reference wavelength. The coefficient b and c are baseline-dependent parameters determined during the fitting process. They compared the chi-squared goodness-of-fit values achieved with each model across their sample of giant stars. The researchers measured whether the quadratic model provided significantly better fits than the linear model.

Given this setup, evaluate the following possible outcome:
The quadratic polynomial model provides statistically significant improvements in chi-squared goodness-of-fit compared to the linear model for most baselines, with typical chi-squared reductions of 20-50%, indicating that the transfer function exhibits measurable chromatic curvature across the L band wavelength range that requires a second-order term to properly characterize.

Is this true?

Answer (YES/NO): NO